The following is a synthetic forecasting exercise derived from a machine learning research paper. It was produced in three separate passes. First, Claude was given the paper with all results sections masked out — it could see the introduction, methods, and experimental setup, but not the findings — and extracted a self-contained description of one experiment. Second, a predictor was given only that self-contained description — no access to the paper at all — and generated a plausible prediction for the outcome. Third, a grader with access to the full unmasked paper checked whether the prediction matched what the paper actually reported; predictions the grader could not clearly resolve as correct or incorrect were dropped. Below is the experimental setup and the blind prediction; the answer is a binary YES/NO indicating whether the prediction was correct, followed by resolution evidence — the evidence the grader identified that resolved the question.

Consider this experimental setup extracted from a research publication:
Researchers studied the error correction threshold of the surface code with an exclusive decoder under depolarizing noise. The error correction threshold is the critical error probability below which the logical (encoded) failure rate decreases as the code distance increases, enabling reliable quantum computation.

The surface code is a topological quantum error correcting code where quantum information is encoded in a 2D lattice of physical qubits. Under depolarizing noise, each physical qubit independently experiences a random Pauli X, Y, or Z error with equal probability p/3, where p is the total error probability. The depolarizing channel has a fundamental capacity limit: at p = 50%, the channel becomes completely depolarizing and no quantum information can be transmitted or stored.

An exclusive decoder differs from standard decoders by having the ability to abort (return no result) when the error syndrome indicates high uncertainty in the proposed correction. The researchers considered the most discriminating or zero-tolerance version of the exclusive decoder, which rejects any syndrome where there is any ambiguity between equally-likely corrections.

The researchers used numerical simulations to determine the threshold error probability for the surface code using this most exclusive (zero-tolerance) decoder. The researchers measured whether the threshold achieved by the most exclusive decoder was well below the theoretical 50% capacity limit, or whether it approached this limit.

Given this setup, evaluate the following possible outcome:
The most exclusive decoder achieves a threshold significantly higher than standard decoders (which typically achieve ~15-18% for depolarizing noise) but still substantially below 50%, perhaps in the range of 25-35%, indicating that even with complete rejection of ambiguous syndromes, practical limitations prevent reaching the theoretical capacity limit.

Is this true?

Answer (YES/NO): NO